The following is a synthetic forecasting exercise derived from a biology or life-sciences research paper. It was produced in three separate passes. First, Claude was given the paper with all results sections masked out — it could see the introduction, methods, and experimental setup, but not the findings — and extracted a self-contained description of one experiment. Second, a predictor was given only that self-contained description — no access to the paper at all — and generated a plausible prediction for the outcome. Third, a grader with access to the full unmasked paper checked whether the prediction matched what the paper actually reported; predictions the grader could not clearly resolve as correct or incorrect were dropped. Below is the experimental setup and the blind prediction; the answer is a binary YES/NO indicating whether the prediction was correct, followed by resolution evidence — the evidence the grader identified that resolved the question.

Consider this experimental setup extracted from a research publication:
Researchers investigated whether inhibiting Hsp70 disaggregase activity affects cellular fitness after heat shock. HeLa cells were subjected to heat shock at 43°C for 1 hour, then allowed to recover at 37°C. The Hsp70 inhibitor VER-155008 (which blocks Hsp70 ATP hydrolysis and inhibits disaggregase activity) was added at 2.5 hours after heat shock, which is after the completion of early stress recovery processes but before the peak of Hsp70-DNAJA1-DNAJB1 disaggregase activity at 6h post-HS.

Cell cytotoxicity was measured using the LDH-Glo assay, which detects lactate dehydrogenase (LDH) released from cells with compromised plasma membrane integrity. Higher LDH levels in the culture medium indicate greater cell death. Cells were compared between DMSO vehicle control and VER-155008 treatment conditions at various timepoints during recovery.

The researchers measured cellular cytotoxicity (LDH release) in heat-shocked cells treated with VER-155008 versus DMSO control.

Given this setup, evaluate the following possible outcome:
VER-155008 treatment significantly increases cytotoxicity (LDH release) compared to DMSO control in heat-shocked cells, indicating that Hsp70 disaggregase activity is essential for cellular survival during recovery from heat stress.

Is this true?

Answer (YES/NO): YES